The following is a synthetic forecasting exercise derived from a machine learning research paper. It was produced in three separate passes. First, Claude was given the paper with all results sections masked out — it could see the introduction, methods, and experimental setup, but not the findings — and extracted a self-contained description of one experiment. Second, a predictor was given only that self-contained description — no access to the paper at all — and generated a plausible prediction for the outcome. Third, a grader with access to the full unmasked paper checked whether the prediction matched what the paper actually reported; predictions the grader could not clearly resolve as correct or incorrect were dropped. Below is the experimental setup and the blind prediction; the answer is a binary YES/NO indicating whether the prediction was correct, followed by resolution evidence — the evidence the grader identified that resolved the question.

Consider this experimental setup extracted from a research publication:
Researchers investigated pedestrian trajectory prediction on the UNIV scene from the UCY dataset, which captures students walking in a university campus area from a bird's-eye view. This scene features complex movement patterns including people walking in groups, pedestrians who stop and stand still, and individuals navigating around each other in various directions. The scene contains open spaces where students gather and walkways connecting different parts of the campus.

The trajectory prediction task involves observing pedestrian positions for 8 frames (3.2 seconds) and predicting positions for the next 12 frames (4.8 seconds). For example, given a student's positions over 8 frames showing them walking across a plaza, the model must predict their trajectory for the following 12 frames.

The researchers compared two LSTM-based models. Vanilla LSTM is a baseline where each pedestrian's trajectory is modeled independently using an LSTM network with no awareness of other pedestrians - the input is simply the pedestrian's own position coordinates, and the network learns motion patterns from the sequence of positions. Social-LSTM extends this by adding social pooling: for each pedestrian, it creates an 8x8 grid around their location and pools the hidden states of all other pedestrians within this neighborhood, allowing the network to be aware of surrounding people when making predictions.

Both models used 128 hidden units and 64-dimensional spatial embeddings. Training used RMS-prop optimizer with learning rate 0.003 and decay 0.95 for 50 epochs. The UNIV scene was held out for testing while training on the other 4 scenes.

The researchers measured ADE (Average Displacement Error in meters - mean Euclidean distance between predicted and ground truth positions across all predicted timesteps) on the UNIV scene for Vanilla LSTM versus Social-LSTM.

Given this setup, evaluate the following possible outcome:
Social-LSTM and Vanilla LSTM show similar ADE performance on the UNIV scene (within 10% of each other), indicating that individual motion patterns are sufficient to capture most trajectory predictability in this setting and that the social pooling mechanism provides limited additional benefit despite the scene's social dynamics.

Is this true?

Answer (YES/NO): YES